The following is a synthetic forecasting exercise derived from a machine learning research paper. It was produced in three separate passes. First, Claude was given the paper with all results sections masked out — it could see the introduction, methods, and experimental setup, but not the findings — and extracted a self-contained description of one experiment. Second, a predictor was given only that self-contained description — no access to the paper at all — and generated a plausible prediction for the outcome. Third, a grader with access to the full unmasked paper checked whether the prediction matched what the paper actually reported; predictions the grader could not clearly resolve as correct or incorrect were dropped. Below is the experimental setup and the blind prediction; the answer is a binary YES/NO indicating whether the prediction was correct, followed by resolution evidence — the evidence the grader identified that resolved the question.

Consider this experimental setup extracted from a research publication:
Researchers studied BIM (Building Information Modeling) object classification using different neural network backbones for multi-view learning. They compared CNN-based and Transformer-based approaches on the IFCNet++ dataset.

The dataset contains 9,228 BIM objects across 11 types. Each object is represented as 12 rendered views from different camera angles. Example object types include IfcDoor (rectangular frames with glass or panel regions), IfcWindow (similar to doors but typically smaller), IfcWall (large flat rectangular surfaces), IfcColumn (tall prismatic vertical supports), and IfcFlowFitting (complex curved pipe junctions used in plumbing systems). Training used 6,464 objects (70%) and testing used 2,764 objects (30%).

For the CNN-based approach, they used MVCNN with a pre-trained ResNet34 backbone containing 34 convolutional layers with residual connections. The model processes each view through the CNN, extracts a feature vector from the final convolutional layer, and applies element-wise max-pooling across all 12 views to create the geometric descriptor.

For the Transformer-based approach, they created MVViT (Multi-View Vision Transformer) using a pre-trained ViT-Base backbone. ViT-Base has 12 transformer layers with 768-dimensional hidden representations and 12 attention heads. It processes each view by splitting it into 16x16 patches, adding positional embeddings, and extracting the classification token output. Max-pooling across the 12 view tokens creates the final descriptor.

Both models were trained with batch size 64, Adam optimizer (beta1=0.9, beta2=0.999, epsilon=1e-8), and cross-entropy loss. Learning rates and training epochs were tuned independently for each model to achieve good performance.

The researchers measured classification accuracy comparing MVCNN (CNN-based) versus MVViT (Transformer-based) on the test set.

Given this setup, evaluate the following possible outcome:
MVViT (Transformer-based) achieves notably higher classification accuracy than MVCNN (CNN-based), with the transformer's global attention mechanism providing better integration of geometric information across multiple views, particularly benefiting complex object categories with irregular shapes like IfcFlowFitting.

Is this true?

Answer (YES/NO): NO